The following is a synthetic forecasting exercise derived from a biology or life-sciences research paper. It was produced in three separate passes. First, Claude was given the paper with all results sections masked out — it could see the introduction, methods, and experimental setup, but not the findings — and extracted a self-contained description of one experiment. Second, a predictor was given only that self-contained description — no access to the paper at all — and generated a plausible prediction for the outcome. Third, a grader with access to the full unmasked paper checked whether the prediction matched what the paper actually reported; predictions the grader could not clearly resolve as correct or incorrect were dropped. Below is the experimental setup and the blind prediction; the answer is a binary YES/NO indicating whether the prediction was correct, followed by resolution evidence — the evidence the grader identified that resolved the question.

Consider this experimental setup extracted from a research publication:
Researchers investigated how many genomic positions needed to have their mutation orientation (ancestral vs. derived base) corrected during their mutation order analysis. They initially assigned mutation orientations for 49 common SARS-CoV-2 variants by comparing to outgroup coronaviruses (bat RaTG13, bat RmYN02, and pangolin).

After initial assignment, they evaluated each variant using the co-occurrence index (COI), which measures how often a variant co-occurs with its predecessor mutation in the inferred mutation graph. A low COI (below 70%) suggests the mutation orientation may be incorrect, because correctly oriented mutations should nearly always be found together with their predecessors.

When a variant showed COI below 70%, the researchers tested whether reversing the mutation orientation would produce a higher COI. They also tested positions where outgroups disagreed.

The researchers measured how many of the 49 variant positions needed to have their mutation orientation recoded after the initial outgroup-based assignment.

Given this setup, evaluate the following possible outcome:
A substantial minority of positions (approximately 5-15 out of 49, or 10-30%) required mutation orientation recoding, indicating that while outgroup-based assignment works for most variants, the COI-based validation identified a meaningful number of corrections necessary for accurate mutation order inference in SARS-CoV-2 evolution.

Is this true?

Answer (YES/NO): NO